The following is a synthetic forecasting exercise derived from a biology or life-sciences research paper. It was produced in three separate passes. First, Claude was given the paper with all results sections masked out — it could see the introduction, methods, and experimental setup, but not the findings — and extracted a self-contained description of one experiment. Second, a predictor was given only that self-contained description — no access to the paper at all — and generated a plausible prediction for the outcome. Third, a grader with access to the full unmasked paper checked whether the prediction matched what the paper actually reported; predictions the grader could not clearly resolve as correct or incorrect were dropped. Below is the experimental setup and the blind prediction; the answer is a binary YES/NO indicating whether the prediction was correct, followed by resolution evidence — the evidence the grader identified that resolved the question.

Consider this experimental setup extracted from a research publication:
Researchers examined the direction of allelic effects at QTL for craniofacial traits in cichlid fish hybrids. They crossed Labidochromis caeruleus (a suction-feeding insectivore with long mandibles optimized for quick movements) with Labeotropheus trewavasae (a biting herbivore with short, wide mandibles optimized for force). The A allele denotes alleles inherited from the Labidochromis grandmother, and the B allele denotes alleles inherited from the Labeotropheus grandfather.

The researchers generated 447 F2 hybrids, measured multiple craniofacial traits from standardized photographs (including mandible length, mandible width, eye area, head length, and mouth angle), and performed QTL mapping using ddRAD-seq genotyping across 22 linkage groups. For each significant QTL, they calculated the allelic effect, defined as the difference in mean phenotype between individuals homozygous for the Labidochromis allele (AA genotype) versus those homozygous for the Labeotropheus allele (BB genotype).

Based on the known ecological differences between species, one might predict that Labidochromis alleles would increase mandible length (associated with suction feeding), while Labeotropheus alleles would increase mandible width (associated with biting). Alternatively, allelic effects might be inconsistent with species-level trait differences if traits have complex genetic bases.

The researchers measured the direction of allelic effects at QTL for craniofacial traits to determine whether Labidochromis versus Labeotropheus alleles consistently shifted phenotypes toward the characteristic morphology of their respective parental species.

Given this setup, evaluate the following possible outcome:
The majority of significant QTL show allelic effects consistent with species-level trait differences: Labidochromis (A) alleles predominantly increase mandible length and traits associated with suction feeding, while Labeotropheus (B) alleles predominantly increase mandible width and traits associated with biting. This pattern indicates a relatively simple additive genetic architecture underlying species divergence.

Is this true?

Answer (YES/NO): NO